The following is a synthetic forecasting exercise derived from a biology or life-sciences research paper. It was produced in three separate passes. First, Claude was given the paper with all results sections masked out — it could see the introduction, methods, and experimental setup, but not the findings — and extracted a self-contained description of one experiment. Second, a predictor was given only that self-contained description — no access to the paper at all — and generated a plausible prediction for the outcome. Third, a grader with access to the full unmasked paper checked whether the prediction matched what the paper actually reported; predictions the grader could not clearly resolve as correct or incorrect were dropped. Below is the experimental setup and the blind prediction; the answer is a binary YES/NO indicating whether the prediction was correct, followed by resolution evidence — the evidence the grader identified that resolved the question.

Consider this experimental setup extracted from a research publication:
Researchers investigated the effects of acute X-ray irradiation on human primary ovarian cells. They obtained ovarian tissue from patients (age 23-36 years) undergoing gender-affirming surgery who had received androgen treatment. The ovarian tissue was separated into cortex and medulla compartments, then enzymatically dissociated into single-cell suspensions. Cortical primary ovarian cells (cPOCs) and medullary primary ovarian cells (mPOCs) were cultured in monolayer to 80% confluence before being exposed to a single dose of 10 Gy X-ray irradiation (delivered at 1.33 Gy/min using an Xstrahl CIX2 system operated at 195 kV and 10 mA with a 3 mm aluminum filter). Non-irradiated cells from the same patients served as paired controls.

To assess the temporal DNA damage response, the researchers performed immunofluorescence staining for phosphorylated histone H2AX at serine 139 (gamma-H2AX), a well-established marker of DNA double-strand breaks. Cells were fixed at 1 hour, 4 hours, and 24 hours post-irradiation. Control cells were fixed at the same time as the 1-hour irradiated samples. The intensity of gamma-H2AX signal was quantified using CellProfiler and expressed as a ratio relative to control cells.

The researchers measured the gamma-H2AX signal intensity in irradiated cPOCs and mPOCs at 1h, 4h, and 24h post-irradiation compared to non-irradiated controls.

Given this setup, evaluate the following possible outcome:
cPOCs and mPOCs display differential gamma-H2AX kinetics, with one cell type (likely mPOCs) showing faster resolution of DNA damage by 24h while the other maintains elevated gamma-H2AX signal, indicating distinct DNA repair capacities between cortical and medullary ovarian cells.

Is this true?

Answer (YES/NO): NO